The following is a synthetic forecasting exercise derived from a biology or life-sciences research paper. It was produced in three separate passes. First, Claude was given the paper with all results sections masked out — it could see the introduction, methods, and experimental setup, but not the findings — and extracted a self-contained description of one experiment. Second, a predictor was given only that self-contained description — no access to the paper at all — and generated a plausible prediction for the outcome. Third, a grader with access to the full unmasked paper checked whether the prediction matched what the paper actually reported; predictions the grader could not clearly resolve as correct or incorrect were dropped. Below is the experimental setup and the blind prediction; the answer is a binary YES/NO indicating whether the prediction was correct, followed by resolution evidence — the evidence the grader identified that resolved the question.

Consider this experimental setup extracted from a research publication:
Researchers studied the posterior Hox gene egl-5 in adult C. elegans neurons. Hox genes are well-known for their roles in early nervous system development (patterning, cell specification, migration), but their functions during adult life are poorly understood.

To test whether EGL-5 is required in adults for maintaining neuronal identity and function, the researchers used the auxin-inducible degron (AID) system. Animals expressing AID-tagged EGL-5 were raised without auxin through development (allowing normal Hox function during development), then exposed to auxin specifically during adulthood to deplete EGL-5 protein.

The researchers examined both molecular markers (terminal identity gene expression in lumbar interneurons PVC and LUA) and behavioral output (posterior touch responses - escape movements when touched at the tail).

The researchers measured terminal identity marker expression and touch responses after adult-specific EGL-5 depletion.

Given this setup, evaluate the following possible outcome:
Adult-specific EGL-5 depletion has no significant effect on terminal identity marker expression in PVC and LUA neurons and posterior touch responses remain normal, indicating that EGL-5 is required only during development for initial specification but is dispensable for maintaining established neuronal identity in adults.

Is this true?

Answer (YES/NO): NO